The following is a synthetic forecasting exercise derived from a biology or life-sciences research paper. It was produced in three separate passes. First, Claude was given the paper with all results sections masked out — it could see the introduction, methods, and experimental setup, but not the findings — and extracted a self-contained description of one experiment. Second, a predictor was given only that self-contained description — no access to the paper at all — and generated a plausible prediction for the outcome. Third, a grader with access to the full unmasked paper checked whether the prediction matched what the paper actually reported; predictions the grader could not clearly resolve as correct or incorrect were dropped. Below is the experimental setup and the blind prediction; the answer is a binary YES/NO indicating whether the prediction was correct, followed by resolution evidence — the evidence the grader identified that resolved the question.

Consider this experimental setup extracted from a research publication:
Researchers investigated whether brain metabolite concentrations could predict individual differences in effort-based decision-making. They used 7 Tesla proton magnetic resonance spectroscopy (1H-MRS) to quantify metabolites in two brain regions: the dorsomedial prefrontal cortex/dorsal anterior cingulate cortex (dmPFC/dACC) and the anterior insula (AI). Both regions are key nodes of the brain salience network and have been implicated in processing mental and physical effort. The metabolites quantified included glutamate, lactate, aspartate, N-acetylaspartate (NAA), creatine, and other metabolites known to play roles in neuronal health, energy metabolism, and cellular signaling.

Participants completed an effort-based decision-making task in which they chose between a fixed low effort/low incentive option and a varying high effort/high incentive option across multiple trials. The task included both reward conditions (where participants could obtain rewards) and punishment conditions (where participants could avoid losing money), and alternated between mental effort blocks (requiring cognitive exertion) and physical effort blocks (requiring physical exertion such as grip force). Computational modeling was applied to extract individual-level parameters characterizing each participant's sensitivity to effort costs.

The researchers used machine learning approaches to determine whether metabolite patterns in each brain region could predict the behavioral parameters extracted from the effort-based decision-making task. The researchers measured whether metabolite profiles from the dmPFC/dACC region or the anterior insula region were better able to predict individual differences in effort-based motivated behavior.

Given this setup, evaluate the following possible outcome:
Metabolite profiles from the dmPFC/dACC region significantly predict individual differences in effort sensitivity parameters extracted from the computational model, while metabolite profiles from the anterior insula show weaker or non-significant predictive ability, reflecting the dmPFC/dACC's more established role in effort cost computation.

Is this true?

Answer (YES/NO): YES